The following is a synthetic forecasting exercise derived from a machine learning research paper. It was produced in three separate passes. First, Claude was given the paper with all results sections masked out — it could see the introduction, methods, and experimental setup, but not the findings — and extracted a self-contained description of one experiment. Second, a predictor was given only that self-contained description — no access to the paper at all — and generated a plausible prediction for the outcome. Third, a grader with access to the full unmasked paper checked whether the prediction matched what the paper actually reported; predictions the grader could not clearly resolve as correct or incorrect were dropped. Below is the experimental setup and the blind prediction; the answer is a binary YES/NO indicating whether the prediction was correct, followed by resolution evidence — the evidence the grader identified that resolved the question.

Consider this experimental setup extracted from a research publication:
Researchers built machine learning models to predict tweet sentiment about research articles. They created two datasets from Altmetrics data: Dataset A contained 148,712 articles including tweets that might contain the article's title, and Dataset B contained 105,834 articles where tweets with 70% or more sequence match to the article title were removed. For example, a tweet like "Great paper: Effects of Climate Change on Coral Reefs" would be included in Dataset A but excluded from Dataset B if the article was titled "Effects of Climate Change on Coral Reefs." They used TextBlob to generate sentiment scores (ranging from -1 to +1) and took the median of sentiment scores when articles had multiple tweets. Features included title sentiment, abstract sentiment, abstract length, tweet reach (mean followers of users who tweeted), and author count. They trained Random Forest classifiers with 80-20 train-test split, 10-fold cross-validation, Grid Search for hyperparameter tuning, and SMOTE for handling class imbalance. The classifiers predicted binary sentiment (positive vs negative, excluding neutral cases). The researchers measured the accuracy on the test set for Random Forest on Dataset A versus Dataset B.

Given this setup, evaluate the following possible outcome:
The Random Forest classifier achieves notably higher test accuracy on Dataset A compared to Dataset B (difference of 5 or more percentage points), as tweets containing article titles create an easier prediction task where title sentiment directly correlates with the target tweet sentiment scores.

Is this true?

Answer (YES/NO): YES